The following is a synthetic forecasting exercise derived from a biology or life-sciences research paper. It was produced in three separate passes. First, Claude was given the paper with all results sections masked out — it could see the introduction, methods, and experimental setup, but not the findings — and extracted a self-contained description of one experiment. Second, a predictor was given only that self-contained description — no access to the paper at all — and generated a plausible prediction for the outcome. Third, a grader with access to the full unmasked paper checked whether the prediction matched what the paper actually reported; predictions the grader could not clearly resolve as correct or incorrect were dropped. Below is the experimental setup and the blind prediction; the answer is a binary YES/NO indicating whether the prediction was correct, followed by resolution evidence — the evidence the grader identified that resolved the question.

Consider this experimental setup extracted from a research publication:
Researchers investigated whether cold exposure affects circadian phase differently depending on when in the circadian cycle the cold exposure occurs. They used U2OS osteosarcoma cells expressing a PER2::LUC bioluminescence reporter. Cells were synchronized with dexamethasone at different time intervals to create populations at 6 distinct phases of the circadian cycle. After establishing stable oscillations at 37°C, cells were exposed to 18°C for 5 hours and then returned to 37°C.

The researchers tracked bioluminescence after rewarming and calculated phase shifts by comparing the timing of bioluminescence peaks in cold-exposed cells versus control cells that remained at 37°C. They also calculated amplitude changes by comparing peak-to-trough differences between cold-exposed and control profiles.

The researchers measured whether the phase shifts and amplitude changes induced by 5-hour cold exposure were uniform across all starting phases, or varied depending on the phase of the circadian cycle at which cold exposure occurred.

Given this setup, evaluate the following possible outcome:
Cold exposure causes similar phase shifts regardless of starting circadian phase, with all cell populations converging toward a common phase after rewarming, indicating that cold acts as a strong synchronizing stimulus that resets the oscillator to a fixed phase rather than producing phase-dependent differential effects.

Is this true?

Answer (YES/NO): NO